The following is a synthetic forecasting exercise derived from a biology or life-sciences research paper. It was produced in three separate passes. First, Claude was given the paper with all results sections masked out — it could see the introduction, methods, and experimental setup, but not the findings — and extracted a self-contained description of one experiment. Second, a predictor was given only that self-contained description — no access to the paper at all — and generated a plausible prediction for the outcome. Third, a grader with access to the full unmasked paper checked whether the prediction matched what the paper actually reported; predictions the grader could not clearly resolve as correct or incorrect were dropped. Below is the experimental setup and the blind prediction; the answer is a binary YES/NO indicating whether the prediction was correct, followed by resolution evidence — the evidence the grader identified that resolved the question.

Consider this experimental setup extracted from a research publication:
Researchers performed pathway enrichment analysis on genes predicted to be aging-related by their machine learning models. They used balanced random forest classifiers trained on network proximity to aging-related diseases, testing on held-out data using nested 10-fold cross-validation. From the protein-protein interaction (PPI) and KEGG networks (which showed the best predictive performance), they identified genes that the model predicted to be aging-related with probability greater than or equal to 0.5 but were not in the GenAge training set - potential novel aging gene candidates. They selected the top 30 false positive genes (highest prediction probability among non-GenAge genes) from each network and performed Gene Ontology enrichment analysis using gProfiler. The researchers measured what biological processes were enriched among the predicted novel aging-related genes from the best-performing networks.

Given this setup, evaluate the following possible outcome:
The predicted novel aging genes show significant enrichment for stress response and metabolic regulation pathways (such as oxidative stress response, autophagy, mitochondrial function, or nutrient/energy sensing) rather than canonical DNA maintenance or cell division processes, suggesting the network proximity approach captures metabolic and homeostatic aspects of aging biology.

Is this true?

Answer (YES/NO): NO